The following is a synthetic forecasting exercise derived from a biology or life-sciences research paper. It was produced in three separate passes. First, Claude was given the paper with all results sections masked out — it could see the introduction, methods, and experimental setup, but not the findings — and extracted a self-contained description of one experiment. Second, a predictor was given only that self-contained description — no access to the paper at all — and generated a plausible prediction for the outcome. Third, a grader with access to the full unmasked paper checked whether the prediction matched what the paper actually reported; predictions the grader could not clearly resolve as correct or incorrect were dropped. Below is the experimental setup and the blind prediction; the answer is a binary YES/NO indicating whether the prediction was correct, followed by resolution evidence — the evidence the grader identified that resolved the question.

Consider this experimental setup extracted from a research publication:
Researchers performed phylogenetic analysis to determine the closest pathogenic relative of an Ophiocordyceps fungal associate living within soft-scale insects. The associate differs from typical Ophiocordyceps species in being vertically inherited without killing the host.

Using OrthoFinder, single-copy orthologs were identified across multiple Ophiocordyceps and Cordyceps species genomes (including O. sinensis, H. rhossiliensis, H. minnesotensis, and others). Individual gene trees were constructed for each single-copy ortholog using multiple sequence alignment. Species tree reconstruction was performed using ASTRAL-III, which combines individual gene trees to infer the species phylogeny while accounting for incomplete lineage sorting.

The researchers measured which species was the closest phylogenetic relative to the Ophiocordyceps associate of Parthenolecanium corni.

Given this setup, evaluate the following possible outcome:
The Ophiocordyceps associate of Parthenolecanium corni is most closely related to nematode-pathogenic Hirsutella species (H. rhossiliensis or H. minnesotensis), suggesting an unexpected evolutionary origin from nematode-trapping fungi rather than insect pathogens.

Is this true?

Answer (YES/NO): YES